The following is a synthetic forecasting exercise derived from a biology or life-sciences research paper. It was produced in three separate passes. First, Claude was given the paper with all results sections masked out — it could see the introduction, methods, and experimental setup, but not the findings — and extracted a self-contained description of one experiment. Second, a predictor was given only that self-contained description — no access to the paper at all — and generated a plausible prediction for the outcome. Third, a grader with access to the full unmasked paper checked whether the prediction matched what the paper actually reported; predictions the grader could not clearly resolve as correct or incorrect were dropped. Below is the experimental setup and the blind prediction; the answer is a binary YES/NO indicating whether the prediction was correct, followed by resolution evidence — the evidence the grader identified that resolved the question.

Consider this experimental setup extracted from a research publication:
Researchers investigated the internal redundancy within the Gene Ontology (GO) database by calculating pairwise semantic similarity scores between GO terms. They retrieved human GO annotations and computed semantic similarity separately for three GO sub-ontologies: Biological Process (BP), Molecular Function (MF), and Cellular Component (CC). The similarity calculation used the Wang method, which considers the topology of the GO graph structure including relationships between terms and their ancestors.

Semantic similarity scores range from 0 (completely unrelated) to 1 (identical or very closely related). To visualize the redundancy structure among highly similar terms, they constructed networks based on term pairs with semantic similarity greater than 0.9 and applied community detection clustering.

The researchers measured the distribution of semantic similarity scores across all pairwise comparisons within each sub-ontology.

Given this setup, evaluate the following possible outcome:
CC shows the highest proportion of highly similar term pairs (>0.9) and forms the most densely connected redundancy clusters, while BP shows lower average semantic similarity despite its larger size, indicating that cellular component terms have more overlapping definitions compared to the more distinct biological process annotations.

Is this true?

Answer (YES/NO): NO